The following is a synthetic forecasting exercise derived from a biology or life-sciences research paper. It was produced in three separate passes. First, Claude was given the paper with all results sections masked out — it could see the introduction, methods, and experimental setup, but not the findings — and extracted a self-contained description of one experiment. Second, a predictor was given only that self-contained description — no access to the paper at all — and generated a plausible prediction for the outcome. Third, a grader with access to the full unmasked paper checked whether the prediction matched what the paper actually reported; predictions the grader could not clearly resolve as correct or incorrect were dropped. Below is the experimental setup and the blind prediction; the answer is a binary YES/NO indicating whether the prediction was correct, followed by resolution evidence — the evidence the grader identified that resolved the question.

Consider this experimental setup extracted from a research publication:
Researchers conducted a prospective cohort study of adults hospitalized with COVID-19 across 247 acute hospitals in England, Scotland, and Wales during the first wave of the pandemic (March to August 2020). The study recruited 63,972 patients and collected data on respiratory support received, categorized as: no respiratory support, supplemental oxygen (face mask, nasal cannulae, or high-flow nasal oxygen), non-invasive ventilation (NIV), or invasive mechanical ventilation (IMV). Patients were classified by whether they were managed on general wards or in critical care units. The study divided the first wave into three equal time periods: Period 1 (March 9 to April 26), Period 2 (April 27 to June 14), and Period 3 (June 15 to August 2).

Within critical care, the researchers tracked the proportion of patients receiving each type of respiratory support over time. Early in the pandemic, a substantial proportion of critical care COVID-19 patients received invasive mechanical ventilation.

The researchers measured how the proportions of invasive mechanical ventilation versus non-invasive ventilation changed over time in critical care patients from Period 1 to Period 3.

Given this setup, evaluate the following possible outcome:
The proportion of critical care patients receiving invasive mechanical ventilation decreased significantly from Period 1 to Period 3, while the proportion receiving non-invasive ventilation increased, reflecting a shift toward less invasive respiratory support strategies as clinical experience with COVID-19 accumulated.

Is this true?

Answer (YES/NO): YES